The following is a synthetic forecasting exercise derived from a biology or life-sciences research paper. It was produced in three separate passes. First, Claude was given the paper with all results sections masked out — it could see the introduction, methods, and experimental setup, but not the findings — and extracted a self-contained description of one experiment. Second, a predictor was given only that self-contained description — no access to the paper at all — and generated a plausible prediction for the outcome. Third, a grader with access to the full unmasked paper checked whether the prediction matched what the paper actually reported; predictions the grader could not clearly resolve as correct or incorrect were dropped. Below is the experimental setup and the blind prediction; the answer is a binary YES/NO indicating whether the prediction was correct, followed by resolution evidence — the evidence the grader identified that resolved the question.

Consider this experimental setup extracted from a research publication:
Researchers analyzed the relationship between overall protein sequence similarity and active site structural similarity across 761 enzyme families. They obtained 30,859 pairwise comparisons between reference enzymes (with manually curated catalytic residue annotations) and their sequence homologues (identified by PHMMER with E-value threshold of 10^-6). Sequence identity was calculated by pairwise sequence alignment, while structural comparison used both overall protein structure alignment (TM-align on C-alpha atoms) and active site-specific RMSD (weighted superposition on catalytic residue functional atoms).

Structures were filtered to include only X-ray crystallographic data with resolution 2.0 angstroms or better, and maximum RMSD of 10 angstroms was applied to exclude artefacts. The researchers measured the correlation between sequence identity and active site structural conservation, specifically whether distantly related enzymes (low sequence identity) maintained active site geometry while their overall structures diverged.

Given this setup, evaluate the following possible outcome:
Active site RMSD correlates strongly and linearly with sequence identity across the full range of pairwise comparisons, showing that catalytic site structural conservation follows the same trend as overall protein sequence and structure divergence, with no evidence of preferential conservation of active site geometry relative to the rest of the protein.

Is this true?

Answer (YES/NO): NO